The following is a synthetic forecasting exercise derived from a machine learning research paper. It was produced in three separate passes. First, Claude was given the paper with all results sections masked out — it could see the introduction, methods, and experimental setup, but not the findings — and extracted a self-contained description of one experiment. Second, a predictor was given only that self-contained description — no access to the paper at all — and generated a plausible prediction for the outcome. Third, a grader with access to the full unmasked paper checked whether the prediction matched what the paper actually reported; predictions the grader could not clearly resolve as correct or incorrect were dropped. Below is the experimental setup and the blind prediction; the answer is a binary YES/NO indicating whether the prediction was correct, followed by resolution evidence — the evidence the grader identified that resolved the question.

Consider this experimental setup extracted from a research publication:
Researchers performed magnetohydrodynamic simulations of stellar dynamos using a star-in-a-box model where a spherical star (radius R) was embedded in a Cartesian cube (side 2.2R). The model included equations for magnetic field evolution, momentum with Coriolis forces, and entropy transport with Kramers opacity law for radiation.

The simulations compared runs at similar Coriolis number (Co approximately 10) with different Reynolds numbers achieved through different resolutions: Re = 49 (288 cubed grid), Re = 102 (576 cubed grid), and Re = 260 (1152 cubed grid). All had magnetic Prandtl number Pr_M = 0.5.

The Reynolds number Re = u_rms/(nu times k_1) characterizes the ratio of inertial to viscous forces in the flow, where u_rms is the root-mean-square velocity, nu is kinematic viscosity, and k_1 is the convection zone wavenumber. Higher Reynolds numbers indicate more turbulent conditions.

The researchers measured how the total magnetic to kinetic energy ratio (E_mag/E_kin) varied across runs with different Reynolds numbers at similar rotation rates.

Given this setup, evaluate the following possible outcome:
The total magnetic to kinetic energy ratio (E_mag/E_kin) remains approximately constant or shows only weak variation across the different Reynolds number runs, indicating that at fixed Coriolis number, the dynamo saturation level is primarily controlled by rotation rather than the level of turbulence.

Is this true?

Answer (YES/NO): YES